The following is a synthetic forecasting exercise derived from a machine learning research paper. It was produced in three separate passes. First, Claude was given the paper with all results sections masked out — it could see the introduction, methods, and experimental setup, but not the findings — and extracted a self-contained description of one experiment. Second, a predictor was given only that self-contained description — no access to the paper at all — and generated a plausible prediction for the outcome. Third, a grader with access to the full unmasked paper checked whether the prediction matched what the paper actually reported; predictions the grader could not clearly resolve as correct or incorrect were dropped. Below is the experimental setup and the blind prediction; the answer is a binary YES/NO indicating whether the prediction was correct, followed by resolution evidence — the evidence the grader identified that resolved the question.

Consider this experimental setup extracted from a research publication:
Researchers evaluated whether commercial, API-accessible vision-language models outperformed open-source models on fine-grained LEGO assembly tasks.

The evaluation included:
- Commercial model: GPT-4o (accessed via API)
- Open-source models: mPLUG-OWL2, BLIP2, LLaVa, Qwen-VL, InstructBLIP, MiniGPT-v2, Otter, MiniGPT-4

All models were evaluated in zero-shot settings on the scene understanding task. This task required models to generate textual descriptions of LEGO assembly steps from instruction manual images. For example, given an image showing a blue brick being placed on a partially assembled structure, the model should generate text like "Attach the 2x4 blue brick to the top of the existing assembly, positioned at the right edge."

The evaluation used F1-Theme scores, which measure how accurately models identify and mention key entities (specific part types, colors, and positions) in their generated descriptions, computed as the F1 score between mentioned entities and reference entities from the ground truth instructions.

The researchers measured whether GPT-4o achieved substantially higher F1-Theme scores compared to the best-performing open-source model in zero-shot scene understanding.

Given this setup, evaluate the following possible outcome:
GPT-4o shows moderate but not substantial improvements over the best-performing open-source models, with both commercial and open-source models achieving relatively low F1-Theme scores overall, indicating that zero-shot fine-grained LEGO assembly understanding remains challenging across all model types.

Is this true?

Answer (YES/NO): NO